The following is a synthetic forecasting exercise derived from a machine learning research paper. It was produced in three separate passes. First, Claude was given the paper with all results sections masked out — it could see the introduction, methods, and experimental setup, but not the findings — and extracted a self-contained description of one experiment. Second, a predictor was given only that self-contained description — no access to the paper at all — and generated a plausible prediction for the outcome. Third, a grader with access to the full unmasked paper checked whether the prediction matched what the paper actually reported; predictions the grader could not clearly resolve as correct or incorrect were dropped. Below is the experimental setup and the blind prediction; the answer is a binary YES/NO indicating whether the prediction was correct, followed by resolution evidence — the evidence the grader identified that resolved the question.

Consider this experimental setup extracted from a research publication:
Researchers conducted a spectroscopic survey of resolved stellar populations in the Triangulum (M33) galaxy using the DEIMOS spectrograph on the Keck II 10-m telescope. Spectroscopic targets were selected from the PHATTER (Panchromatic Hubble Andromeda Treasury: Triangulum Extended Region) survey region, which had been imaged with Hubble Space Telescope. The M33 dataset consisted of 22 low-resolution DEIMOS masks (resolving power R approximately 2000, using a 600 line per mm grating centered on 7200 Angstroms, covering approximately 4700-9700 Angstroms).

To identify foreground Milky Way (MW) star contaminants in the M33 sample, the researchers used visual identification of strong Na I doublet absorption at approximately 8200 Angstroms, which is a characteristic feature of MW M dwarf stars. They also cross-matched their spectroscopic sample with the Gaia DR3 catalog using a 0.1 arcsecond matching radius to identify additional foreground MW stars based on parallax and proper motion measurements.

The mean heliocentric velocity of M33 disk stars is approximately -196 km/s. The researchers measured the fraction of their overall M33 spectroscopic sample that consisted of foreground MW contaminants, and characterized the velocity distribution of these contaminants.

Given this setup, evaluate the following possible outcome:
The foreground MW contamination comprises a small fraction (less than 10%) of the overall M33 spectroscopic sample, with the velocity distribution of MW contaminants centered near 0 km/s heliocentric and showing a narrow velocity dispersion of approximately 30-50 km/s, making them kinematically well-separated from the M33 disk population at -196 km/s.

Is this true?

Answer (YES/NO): NO